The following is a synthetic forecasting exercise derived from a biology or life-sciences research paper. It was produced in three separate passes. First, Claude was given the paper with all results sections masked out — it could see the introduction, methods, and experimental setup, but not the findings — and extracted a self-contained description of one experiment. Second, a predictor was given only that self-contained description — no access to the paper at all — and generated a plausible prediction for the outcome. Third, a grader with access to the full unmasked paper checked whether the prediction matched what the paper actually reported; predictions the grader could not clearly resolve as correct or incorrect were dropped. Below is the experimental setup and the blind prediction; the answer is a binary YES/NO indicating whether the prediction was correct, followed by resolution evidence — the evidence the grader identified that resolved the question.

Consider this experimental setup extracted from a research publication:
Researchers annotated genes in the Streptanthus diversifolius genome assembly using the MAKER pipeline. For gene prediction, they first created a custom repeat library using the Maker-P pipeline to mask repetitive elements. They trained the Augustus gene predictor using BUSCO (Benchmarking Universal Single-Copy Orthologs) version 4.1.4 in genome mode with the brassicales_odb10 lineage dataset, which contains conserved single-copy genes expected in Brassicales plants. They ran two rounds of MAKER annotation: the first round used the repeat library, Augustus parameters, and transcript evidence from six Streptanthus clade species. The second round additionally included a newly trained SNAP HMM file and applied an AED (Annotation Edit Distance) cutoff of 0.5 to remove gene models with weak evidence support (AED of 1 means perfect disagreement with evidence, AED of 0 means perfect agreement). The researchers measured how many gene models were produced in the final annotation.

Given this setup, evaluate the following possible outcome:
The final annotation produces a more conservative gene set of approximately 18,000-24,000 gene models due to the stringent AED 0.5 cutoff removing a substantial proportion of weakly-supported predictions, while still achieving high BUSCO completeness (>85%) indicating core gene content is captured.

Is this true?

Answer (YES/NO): NO